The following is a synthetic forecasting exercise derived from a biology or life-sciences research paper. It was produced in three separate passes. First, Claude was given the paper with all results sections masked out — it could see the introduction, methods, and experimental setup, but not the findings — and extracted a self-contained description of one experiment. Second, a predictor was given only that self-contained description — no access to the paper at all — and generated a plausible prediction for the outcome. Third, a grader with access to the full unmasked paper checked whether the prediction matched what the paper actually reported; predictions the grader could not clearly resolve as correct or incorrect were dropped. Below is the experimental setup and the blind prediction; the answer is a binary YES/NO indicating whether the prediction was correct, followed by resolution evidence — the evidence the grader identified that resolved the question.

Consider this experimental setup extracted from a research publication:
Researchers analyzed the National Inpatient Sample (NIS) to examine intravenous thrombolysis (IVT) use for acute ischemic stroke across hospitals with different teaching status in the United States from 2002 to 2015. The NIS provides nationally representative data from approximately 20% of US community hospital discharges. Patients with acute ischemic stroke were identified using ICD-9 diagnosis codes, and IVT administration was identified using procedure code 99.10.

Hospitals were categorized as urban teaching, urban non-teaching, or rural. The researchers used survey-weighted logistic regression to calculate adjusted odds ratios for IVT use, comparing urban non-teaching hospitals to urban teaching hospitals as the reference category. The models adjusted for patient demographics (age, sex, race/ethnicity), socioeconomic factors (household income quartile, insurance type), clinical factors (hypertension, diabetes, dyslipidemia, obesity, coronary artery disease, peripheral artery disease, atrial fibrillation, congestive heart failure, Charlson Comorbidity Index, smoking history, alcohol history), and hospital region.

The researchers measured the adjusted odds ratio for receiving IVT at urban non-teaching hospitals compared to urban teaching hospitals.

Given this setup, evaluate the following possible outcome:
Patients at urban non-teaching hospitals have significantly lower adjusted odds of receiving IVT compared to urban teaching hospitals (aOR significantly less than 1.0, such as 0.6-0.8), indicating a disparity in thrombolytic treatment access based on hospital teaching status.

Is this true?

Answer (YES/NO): YES